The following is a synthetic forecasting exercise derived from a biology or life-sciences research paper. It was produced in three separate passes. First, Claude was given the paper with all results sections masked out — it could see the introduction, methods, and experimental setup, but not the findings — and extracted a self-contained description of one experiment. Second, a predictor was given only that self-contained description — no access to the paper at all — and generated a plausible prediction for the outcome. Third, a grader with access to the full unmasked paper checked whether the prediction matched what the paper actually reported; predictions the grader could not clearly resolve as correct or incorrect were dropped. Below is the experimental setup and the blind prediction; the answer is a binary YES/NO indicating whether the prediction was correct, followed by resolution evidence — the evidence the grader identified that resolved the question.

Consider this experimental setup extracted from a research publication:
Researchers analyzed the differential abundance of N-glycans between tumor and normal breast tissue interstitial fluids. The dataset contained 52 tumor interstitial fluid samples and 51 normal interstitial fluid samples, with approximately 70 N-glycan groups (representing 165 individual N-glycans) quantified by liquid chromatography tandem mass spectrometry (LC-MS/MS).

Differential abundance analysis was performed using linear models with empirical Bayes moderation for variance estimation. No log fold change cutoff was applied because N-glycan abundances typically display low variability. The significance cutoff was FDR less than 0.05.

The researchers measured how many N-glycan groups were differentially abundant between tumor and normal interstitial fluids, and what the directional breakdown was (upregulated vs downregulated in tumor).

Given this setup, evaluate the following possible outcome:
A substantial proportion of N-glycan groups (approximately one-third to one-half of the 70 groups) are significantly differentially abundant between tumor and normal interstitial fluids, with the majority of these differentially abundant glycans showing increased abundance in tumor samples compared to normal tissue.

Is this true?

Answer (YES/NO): NO